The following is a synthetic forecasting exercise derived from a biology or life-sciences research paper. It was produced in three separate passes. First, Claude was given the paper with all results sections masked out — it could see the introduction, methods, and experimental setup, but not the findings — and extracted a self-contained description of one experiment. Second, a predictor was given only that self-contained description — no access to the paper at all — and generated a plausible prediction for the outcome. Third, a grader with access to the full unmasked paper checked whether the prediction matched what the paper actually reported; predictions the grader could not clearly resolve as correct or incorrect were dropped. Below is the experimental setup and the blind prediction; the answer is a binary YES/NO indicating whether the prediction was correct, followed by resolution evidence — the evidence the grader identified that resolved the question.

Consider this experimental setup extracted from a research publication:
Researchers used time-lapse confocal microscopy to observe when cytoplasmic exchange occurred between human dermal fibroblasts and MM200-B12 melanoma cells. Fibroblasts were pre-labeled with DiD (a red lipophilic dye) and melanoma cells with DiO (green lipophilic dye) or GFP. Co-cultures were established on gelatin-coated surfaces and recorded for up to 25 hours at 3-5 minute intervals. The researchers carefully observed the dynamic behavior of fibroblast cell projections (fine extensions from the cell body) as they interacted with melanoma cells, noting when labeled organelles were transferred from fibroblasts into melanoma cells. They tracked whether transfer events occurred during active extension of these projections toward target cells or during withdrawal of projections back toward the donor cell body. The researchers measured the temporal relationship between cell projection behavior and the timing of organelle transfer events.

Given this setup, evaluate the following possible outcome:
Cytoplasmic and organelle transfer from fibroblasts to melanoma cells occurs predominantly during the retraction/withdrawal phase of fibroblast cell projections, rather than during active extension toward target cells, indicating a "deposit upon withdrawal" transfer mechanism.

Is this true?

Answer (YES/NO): YES